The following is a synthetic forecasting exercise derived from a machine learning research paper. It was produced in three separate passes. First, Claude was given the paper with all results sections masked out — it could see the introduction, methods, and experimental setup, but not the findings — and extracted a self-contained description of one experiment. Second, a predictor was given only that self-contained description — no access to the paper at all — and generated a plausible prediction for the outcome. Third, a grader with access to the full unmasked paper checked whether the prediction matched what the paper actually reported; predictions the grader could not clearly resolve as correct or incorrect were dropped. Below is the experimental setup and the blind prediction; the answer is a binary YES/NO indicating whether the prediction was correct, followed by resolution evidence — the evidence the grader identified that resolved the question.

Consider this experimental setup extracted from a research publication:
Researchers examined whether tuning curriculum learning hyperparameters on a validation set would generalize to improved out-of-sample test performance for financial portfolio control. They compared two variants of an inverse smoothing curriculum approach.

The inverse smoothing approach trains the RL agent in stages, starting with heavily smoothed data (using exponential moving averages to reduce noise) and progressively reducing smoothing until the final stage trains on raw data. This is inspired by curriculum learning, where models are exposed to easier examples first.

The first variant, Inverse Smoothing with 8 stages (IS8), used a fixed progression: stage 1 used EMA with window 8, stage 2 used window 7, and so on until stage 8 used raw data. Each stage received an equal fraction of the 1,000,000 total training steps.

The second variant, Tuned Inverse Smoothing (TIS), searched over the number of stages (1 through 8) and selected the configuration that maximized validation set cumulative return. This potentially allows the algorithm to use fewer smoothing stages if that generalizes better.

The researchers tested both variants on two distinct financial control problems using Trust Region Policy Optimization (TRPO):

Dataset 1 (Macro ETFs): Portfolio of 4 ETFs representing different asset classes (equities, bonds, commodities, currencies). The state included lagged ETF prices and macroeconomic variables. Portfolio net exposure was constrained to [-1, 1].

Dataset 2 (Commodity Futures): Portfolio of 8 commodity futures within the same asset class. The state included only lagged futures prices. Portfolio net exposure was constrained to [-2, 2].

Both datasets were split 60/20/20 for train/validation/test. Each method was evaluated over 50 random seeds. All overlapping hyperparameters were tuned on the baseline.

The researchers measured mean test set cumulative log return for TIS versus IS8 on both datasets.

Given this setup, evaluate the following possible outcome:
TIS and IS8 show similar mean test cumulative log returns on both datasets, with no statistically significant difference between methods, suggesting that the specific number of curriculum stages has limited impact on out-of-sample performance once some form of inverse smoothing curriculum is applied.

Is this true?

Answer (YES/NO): NO